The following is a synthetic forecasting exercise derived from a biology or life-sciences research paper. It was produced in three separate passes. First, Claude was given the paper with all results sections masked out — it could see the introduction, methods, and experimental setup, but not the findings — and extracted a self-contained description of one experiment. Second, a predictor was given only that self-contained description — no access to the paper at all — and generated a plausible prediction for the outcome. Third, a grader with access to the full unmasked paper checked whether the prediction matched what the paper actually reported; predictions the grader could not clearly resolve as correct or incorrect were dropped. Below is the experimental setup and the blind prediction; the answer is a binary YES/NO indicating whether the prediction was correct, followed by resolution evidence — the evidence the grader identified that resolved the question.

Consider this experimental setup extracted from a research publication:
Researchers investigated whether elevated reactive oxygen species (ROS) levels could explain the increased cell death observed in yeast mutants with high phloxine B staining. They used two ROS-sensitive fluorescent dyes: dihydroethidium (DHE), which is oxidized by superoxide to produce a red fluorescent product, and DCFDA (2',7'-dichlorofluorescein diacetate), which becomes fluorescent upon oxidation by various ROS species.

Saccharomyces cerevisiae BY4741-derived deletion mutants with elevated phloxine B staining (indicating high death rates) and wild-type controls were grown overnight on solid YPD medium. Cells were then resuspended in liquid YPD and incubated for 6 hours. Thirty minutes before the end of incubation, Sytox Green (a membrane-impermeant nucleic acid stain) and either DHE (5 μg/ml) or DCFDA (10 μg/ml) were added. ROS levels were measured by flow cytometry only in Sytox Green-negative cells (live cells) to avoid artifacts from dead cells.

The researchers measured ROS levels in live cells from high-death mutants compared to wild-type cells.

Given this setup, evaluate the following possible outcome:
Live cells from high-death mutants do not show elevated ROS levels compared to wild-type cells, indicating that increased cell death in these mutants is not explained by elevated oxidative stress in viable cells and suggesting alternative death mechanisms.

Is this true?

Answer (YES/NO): YES